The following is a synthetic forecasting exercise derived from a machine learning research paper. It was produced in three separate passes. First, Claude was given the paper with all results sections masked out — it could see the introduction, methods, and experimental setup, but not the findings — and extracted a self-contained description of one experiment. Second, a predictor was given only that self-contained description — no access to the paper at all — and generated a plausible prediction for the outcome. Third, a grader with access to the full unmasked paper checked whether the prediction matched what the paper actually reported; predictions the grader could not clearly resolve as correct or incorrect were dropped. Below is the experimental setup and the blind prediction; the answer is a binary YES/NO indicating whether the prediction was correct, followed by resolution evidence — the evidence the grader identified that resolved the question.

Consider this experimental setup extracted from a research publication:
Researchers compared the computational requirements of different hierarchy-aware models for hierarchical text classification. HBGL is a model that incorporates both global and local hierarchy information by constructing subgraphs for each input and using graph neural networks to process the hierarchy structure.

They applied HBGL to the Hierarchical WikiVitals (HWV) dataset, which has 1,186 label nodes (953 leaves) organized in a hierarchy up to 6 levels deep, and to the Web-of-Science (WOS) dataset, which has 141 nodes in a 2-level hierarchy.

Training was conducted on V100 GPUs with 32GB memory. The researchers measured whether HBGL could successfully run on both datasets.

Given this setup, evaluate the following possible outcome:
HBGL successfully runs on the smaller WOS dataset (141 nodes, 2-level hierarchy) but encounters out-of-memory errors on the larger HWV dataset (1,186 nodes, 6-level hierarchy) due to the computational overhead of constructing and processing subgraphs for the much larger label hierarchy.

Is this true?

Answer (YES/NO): YES